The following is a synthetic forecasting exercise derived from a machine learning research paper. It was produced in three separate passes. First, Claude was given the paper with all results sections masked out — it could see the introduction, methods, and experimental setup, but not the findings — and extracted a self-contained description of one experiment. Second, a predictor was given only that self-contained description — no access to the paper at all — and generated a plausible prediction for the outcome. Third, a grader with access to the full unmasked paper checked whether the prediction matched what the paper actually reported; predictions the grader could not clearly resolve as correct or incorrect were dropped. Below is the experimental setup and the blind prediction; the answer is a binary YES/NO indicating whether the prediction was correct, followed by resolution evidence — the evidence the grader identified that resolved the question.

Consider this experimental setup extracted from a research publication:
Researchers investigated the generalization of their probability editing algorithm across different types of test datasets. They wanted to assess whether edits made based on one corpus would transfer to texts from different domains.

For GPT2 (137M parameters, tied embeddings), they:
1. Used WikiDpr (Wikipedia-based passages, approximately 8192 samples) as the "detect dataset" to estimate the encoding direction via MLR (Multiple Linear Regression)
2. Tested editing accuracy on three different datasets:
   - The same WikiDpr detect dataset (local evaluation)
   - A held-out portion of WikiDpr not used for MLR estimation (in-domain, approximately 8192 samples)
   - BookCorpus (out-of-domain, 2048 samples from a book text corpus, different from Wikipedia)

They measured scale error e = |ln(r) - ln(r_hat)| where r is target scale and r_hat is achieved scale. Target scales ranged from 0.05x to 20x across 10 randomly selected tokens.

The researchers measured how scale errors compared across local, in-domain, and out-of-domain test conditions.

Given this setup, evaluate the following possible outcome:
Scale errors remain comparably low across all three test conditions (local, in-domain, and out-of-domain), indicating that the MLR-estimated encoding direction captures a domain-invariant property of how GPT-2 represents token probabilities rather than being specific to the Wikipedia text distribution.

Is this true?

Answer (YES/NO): YES